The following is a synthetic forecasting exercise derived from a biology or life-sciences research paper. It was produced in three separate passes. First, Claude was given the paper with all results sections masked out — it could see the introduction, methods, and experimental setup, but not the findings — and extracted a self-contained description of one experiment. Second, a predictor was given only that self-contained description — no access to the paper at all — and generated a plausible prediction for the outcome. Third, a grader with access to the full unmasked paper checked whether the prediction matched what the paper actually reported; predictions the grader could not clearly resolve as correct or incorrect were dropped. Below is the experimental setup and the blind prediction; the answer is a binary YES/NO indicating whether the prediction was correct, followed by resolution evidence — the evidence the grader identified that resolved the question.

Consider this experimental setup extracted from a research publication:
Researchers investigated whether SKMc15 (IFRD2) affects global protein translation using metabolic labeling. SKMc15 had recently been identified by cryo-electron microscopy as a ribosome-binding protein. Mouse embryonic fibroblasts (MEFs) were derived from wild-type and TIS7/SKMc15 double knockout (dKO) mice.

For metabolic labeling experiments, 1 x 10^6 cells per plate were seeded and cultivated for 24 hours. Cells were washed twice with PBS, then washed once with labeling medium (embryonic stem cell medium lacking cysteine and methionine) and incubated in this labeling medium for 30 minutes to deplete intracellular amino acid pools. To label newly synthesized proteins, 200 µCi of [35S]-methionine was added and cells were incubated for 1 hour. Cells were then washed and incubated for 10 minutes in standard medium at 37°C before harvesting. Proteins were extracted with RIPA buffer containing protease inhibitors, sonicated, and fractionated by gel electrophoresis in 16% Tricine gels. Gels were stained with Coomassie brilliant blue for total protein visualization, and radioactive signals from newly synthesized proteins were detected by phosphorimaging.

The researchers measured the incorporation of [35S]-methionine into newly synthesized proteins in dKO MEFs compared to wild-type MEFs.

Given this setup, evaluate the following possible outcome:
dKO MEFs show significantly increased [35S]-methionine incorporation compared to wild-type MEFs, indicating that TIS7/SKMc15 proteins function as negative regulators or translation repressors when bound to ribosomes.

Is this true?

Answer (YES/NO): NO